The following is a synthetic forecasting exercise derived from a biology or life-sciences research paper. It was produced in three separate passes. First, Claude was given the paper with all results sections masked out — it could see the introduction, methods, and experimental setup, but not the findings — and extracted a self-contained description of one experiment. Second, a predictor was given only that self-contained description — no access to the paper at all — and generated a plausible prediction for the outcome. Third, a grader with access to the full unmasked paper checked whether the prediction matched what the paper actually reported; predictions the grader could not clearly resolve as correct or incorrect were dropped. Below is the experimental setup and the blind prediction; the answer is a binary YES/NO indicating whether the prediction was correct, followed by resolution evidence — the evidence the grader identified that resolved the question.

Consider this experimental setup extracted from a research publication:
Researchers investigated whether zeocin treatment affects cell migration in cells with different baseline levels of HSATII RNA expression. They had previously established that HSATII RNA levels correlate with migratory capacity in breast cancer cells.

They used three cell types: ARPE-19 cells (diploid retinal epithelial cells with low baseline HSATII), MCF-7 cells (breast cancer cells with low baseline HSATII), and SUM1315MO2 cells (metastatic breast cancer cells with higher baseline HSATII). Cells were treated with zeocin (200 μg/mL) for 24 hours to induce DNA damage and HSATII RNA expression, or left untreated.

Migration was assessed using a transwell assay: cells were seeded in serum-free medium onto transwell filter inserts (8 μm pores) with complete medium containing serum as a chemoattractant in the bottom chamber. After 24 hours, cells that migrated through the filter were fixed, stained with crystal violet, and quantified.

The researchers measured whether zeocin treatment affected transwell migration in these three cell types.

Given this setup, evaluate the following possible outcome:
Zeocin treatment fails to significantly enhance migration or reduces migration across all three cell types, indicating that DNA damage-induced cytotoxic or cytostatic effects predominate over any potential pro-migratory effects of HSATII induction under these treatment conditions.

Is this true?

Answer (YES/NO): NO